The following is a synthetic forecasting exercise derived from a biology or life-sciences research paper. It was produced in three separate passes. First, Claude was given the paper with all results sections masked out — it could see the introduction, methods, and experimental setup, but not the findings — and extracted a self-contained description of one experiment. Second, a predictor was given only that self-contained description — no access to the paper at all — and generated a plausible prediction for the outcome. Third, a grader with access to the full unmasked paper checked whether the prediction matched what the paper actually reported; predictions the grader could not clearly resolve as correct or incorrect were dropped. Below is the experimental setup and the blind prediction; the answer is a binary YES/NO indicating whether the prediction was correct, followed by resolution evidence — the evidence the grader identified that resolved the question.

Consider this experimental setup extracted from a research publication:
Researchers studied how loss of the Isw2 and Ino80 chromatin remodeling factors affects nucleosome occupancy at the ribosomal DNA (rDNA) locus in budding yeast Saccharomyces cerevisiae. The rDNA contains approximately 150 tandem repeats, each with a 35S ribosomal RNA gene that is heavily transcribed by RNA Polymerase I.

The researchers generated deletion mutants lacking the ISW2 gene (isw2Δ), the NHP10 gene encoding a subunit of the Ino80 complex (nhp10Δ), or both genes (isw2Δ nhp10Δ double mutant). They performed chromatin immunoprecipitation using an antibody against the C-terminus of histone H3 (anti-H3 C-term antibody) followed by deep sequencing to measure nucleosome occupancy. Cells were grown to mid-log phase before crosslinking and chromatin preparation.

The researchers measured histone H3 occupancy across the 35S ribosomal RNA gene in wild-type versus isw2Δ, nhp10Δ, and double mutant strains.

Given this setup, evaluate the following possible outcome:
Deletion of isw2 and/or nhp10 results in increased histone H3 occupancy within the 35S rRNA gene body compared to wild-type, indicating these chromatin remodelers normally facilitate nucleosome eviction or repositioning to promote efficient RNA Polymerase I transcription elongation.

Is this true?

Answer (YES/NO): NO